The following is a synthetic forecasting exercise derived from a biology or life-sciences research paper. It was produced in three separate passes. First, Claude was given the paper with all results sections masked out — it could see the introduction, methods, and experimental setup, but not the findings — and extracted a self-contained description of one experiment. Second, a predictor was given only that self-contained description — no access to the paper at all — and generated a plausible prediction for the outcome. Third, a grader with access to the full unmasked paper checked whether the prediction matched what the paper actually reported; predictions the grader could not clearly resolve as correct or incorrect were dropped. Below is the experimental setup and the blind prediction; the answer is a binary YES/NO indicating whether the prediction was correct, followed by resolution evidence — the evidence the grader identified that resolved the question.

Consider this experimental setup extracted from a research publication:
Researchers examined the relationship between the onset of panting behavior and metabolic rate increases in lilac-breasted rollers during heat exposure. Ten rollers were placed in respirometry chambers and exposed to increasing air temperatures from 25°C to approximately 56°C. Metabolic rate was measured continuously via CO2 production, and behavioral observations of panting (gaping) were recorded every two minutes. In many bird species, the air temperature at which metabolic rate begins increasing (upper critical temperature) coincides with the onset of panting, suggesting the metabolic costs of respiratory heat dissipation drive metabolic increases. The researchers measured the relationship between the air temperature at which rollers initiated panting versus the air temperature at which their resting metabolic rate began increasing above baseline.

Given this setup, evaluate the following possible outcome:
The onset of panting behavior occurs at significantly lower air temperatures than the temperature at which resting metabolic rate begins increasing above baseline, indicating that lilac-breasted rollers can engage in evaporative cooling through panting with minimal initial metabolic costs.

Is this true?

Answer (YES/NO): YES